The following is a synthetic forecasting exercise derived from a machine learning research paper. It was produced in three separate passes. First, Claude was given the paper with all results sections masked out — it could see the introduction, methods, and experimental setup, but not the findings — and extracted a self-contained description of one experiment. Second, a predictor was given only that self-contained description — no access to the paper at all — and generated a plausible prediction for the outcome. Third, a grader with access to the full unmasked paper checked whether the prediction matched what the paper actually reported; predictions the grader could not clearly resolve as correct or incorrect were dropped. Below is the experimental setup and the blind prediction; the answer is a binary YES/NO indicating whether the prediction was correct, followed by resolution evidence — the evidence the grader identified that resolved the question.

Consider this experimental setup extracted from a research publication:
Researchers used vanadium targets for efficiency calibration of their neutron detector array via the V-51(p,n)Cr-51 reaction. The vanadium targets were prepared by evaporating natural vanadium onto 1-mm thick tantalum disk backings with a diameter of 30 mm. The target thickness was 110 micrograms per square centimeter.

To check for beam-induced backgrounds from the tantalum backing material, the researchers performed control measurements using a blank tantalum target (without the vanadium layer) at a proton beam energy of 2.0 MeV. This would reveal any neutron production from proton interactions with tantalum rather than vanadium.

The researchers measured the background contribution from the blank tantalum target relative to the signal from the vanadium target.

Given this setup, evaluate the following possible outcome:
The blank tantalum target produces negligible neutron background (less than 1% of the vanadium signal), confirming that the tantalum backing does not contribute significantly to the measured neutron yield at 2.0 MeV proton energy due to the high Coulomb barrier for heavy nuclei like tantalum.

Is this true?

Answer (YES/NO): YES